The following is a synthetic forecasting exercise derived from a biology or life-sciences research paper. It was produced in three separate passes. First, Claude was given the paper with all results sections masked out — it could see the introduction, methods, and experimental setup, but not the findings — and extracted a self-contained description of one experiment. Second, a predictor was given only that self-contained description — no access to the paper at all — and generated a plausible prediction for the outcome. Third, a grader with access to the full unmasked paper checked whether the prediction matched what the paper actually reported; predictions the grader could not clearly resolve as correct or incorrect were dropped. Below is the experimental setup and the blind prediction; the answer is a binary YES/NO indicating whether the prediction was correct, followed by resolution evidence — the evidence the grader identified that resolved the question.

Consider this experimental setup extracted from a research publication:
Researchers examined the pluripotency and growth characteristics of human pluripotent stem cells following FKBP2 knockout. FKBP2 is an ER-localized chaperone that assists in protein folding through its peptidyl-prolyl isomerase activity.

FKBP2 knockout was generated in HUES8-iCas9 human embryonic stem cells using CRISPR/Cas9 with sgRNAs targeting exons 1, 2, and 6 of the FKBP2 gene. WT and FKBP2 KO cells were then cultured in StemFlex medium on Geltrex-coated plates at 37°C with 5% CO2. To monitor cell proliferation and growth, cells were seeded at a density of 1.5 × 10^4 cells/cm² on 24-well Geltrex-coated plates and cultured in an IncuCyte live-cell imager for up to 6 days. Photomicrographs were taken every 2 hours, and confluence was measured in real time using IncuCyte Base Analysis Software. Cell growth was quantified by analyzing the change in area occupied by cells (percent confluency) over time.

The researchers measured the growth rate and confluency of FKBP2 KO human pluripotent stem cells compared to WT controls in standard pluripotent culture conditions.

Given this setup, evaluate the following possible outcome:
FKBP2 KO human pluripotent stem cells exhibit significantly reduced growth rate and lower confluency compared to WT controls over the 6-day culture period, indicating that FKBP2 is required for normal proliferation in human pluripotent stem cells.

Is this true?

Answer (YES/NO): NO